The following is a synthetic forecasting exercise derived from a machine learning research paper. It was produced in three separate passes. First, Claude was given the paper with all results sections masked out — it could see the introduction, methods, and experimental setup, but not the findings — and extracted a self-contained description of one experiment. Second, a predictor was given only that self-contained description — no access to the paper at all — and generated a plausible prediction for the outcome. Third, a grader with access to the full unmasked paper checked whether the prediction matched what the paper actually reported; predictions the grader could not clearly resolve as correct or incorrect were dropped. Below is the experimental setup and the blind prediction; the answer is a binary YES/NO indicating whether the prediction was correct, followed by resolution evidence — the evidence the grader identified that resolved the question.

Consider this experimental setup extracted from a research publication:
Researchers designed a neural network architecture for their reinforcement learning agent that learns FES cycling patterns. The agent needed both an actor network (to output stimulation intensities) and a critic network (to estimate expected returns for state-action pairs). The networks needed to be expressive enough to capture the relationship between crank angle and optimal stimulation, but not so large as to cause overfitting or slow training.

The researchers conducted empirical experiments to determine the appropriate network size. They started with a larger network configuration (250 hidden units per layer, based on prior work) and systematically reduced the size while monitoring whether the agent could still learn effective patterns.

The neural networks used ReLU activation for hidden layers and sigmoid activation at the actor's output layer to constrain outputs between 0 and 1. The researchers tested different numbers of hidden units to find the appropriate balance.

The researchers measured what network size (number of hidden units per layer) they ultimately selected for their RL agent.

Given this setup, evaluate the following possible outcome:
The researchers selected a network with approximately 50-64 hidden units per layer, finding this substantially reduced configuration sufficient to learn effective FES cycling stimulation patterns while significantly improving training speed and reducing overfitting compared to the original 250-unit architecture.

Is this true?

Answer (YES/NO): YES